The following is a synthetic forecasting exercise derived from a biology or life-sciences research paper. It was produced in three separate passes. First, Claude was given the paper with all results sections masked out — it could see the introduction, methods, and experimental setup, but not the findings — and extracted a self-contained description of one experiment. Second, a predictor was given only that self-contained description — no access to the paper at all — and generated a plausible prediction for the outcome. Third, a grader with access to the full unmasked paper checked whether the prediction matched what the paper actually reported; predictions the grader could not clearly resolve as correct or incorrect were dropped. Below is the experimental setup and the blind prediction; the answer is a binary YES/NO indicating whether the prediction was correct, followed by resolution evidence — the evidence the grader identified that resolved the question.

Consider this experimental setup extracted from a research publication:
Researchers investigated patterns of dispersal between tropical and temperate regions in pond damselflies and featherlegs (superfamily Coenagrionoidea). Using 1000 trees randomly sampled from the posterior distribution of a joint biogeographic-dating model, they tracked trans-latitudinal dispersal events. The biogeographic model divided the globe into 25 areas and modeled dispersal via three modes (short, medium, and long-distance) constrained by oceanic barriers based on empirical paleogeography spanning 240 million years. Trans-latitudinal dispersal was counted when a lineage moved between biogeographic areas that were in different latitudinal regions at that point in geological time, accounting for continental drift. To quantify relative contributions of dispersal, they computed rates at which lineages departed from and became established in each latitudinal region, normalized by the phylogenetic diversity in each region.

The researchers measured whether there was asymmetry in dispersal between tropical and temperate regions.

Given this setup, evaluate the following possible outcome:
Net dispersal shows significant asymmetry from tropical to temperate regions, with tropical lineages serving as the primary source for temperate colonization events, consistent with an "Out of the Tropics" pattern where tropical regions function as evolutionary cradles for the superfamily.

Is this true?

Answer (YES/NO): YES